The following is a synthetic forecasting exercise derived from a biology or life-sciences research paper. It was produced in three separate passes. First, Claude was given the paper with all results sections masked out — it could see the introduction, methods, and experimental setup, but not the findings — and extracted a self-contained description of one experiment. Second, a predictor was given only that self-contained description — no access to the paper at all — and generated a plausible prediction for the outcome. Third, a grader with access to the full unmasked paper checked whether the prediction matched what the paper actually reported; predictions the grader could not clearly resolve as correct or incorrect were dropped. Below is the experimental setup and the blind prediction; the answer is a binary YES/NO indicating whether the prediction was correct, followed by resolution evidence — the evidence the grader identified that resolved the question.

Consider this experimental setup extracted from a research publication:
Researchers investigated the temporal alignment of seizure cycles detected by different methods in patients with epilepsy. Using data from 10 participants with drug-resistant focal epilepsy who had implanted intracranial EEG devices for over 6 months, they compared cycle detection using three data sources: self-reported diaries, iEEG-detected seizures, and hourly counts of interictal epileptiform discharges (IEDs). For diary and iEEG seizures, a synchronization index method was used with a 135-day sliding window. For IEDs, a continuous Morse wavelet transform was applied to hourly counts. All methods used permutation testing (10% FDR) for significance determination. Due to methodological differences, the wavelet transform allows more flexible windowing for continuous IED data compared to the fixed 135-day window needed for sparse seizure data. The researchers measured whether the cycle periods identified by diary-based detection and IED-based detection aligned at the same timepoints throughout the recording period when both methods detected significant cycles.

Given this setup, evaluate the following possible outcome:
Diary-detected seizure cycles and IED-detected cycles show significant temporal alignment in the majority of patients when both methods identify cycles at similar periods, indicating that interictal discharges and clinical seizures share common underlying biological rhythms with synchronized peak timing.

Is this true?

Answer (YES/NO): NO